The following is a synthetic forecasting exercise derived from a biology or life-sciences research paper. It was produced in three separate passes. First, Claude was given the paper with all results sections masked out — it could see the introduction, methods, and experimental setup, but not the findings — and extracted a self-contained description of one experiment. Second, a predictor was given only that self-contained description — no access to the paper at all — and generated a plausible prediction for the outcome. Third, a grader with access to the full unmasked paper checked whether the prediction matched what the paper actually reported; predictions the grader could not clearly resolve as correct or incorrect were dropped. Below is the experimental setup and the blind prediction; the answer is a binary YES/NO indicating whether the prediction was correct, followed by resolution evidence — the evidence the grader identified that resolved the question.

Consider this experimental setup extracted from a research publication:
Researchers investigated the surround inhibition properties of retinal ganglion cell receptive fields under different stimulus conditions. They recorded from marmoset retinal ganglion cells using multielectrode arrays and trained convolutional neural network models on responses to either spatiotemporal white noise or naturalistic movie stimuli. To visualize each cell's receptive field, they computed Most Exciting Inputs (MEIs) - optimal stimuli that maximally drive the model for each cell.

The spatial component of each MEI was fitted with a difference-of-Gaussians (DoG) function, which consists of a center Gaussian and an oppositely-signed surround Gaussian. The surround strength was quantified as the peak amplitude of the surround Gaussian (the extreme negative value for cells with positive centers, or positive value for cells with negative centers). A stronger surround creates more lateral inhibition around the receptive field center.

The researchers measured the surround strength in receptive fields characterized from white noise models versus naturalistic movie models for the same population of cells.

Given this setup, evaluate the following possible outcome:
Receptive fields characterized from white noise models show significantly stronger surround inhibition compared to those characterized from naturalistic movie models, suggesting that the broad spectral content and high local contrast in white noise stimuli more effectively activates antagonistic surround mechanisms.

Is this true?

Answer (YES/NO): NO